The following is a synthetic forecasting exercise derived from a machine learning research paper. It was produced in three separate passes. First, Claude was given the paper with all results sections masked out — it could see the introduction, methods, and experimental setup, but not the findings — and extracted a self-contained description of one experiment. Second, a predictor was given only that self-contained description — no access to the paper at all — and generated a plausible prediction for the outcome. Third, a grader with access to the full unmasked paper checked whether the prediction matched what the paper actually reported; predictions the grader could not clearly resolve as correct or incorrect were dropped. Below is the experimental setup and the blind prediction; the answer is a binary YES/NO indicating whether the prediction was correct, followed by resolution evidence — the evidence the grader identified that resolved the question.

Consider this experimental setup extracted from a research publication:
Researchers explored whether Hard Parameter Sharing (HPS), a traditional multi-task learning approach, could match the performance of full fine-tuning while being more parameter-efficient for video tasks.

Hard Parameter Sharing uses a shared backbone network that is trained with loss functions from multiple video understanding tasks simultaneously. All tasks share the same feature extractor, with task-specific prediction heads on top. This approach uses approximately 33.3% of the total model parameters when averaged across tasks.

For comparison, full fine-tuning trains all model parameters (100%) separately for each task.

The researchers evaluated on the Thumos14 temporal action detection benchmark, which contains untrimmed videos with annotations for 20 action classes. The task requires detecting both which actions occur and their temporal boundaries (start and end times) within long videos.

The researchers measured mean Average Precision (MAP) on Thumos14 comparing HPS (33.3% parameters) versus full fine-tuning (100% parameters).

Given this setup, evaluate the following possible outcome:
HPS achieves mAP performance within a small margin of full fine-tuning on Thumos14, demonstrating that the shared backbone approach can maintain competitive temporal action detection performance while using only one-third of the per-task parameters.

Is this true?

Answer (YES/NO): NO